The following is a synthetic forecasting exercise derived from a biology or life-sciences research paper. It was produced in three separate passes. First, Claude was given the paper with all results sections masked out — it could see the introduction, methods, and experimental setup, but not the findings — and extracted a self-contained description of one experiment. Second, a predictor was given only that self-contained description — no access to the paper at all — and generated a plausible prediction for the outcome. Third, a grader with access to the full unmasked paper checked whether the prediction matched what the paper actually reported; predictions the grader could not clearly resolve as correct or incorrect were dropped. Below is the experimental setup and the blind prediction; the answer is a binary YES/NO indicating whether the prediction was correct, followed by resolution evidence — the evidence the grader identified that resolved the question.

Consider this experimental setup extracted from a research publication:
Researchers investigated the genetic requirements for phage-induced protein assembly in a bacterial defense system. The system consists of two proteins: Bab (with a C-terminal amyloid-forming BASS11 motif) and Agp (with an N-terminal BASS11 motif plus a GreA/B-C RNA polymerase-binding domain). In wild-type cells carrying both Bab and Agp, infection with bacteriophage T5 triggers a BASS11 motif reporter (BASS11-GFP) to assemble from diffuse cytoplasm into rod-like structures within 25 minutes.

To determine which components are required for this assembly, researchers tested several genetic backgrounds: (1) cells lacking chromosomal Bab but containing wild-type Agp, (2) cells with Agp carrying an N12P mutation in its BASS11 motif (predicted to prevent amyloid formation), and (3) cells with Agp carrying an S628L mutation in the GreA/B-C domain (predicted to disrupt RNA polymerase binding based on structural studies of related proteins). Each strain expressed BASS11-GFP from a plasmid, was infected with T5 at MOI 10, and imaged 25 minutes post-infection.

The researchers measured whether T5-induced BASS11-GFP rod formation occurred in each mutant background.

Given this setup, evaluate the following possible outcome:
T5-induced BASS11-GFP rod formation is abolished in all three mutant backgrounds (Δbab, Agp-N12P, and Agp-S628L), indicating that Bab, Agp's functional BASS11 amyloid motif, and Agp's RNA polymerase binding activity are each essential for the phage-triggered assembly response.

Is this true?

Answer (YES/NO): NO